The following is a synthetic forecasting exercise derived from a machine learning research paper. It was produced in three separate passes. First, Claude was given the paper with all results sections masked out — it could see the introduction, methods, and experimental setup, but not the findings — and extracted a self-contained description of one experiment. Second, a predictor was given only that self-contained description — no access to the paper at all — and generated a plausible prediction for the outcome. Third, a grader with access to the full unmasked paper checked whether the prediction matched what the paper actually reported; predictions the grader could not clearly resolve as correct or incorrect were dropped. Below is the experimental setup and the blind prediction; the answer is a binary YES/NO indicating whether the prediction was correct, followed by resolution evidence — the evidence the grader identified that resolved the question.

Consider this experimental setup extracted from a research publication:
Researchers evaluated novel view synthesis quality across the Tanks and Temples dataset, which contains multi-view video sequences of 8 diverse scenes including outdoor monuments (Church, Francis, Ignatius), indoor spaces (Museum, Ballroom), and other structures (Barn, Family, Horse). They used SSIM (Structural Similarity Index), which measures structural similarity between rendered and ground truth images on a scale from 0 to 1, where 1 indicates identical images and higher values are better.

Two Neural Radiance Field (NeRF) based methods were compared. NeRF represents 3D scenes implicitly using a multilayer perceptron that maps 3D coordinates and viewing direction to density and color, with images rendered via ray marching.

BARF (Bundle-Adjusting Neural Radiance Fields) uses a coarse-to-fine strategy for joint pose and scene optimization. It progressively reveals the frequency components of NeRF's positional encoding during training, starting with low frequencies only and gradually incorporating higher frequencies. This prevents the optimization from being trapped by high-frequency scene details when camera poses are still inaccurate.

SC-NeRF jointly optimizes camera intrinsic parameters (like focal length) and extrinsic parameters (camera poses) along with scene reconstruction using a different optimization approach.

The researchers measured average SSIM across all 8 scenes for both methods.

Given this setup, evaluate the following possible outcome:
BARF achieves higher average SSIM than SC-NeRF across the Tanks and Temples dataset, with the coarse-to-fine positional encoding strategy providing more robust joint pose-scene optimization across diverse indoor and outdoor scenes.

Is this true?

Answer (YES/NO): NO